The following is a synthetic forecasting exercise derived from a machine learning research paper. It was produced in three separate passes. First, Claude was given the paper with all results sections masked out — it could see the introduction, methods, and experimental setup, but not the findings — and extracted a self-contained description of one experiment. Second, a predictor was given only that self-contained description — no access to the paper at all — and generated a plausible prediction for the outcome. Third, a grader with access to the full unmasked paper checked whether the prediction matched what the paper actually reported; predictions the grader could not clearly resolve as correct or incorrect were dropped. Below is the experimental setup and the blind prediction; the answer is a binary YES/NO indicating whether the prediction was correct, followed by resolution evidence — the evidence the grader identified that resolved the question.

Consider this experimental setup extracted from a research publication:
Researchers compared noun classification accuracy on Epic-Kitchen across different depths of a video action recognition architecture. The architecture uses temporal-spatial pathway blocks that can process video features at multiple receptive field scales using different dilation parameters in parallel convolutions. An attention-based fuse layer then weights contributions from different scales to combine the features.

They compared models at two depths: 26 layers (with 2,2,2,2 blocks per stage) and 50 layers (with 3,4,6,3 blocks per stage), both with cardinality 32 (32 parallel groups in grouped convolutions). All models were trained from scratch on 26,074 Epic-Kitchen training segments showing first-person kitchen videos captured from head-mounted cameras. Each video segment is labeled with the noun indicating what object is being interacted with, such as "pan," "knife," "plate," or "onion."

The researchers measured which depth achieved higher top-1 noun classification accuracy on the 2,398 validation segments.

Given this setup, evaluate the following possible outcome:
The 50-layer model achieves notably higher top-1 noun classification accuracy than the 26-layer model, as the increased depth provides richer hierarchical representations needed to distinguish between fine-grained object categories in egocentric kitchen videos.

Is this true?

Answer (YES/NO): NO